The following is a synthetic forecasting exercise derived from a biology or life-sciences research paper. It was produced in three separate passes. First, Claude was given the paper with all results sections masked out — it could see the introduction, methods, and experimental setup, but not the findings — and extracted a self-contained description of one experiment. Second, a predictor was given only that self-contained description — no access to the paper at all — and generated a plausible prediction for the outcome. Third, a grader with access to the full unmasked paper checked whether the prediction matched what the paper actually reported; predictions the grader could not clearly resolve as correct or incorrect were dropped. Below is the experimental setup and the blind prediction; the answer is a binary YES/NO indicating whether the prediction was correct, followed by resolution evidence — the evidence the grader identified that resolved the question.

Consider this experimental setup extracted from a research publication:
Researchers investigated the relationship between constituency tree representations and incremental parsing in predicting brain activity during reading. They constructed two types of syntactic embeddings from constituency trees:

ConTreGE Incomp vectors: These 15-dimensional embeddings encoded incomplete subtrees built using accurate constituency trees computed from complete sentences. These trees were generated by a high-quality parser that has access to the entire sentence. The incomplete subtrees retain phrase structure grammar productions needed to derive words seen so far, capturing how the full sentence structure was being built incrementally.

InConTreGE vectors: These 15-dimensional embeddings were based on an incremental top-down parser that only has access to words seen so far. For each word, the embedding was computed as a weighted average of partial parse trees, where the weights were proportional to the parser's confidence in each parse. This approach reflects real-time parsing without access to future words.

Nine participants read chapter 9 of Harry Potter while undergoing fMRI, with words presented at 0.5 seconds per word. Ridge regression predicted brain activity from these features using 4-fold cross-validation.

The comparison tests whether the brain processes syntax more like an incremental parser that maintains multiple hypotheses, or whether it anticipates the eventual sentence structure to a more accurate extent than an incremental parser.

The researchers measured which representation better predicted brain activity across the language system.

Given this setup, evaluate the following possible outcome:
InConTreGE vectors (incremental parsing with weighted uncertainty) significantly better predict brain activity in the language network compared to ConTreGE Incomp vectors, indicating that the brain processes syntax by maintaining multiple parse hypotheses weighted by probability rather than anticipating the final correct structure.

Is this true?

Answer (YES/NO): NO